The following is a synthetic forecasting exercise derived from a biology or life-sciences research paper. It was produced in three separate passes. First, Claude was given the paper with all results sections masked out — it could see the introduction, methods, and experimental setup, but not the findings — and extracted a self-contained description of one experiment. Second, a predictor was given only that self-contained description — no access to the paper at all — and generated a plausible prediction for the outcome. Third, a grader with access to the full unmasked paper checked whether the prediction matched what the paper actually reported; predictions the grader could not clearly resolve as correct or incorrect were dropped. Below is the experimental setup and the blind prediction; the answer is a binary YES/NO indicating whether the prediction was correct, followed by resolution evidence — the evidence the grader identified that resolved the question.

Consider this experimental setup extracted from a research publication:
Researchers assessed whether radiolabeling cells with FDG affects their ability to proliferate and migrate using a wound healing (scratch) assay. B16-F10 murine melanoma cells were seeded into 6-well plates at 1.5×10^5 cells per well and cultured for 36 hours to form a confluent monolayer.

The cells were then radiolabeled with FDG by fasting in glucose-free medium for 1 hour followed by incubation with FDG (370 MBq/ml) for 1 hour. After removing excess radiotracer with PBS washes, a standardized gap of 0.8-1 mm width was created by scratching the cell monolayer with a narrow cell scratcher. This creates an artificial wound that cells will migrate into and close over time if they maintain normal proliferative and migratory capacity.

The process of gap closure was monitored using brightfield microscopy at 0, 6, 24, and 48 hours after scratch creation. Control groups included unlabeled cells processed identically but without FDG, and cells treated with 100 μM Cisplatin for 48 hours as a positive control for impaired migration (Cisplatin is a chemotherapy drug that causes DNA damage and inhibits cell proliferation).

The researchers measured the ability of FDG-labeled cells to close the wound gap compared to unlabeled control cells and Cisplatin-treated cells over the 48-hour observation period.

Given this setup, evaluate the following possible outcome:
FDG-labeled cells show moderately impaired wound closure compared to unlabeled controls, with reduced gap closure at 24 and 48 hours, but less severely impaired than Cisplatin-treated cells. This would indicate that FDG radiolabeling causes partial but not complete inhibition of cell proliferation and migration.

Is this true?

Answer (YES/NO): NO